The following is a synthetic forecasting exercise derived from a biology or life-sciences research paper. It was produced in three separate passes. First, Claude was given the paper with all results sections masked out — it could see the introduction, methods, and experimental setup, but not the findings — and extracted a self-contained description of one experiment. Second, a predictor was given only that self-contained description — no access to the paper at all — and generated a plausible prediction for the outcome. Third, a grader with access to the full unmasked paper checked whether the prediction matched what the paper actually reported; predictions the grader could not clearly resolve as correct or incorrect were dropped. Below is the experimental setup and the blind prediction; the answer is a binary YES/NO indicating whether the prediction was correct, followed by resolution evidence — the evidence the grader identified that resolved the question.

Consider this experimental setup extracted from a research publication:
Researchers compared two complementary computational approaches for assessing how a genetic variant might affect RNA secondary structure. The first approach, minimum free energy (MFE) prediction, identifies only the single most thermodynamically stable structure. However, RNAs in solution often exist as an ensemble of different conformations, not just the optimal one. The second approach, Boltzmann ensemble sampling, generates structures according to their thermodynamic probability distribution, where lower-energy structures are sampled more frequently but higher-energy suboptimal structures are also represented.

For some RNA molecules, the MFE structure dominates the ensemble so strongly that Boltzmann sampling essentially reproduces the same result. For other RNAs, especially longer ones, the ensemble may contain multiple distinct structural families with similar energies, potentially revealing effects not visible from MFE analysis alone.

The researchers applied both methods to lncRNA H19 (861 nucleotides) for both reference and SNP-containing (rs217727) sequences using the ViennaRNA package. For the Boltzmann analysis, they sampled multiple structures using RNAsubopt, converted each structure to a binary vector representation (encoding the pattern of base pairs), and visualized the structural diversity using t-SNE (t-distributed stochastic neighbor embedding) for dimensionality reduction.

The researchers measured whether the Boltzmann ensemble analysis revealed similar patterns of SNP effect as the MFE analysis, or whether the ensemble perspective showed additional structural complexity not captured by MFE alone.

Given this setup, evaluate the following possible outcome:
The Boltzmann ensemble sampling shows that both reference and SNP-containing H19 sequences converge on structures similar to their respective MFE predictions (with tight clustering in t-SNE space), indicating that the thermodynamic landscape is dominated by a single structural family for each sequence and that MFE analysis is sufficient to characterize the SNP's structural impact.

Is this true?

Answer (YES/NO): NO